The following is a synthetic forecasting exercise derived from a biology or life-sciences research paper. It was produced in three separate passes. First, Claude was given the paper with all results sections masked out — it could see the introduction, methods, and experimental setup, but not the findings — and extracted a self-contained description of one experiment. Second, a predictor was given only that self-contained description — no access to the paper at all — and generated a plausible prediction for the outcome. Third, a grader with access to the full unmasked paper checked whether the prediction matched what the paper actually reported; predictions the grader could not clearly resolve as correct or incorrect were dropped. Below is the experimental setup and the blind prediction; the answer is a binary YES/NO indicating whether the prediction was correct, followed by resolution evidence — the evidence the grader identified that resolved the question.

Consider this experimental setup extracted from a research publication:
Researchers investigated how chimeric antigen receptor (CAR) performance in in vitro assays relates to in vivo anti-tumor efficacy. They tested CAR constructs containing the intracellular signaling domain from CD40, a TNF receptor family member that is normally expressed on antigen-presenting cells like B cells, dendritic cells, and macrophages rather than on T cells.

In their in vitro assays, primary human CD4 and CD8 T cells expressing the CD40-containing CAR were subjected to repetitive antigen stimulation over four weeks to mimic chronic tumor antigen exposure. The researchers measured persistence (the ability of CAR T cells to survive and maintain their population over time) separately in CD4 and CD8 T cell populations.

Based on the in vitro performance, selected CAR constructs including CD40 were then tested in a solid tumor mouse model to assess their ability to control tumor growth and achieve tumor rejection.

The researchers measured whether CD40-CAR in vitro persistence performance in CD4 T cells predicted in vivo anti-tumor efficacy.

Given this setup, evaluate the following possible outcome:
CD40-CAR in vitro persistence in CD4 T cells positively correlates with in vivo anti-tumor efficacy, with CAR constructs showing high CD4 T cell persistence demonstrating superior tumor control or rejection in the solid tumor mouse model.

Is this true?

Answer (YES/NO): NO